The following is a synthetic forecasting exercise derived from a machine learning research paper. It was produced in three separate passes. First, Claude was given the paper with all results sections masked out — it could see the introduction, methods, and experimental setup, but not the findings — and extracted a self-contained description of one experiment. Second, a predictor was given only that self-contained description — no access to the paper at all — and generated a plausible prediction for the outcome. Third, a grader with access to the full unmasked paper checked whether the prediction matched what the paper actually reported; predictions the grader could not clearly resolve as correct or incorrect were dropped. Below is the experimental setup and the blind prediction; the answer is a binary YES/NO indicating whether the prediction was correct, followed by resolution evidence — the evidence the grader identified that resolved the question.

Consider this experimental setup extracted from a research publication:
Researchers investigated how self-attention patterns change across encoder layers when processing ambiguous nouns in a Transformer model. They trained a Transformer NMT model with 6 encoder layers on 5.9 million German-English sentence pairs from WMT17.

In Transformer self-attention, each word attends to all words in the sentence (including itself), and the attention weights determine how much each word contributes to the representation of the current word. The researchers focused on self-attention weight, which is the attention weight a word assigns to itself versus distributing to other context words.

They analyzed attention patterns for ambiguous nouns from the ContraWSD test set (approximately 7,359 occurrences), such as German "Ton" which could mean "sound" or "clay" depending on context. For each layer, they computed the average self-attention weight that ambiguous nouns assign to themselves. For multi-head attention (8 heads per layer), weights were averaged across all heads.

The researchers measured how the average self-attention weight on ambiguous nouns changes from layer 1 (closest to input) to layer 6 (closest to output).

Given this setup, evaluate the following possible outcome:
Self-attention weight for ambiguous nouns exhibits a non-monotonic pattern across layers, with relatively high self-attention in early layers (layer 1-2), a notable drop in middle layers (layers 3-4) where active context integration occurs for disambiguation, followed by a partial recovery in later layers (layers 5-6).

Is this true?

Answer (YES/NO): NO